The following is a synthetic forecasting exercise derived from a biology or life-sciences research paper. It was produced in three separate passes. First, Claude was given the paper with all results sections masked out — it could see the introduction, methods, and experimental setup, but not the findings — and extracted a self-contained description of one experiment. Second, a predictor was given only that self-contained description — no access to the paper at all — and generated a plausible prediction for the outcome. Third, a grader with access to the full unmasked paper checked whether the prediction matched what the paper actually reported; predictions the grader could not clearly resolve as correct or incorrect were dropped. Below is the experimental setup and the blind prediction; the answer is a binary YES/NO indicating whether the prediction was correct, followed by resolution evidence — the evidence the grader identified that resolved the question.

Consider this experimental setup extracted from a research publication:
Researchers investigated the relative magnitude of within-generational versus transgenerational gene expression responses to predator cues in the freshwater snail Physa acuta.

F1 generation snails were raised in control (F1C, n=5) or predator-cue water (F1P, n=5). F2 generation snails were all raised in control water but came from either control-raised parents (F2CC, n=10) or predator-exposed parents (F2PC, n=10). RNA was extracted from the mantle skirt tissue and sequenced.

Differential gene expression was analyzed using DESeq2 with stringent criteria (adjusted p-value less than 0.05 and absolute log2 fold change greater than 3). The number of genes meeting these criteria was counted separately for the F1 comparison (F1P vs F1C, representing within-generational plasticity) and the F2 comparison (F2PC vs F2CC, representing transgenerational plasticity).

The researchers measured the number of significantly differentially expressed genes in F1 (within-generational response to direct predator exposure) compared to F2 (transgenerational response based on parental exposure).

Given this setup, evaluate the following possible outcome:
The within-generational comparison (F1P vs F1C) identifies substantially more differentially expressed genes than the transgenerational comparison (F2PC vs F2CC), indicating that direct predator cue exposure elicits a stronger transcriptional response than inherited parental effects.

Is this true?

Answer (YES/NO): YES